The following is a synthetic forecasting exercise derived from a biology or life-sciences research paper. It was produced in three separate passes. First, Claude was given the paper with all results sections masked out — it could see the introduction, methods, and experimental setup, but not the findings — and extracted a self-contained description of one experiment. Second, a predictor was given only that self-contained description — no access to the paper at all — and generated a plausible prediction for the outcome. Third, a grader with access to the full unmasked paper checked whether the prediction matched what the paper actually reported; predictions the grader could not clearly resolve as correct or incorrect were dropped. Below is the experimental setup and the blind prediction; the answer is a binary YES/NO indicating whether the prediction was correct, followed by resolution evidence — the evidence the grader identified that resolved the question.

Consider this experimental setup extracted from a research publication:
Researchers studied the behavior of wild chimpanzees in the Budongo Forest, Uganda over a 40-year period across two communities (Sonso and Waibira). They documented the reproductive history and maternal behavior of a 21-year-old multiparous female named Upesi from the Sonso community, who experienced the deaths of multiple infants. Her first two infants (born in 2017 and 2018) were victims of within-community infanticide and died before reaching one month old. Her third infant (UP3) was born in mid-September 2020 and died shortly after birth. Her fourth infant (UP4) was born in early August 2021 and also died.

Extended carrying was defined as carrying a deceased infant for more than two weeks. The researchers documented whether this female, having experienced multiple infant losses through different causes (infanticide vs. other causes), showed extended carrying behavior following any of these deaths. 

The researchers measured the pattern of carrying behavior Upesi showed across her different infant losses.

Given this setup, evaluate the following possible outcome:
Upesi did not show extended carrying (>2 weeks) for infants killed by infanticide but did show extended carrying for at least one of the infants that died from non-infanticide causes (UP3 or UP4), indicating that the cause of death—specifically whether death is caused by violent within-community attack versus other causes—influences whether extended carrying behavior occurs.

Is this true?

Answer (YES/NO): YES